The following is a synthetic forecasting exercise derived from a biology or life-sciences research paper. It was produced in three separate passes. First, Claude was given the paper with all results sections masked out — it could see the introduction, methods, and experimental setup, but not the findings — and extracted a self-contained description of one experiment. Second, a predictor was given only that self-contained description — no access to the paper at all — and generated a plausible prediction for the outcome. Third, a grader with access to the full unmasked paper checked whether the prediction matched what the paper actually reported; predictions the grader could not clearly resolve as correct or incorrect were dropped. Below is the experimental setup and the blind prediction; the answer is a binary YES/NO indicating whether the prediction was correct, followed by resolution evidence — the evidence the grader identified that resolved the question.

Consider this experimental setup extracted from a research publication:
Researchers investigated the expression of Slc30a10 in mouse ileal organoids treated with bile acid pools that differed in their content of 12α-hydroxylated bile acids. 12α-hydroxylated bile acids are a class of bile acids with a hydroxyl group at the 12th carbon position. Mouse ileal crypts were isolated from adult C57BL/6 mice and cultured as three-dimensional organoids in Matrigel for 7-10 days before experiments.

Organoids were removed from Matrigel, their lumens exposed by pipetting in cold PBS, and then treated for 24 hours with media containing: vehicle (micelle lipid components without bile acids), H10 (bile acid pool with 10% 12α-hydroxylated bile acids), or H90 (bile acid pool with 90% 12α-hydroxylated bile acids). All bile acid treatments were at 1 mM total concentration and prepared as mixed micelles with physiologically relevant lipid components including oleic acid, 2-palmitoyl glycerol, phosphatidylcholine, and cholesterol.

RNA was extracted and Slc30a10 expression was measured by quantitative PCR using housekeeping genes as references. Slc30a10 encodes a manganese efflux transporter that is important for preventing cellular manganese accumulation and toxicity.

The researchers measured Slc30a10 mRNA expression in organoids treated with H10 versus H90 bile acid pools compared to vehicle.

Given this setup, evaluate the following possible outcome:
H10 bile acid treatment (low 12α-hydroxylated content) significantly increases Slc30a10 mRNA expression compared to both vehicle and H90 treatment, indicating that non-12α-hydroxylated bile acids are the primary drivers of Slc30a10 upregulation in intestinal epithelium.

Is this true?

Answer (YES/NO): YES